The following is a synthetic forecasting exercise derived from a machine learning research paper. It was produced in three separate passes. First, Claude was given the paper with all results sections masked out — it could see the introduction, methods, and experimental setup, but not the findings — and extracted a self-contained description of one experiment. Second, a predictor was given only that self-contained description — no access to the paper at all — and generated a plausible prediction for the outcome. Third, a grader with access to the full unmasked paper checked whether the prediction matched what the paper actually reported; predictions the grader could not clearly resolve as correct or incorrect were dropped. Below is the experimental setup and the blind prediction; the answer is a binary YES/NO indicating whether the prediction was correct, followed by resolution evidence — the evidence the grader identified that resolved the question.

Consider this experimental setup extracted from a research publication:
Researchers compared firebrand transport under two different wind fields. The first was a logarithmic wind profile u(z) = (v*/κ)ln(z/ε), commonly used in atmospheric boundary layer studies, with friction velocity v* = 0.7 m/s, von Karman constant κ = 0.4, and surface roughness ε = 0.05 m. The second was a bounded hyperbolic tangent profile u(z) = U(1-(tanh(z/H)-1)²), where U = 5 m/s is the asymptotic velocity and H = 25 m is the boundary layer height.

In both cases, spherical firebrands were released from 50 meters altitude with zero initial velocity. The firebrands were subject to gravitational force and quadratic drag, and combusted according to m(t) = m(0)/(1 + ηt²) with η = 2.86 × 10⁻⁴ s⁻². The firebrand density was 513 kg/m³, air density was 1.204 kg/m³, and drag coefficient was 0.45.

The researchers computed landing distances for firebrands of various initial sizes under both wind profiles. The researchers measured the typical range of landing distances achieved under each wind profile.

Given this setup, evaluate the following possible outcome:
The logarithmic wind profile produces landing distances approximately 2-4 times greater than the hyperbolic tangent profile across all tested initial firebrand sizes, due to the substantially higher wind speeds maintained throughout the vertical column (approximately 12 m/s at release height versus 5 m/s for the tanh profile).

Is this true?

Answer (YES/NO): YES